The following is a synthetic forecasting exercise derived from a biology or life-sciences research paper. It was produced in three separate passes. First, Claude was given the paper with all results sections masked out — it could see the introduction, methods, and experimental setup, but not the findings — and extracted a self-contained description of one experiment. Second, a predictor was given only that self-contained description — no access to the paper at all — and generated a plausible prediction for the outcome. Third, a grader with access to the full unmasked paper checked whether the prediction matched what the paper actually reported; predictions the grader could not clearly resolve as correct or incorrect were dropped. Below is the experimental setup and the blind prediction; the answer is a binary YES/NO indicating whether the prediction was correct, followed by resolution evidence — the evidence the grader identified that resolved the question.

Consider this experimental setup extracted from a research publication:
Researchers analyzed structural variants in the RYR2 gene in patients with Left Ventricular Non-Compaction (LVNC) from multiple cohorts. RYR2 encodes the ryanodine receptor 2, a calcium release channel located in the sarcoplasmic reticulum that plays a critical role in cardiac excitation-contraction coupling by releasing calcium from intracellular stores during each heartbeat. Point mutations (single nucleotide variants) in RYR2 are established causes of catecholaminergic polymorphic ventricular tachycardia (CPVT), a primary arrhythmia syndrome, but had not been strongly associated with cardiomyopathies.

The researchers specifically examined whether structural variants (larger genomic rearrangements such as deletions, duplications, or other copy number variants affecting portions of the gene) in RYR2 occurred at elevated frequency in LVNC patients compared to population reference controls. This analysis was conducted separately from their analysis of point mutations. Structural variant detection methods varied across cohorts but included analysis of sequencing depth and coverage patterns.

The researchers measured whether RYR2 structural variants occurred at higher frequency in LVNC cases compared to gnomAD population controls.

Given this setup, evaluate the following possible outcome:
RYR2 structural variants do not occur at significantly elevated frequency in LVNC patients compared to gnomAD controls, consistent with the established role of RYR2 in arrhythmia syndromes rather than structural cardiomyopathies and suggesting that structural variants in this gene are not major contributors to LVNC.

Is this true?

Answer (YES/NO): NO